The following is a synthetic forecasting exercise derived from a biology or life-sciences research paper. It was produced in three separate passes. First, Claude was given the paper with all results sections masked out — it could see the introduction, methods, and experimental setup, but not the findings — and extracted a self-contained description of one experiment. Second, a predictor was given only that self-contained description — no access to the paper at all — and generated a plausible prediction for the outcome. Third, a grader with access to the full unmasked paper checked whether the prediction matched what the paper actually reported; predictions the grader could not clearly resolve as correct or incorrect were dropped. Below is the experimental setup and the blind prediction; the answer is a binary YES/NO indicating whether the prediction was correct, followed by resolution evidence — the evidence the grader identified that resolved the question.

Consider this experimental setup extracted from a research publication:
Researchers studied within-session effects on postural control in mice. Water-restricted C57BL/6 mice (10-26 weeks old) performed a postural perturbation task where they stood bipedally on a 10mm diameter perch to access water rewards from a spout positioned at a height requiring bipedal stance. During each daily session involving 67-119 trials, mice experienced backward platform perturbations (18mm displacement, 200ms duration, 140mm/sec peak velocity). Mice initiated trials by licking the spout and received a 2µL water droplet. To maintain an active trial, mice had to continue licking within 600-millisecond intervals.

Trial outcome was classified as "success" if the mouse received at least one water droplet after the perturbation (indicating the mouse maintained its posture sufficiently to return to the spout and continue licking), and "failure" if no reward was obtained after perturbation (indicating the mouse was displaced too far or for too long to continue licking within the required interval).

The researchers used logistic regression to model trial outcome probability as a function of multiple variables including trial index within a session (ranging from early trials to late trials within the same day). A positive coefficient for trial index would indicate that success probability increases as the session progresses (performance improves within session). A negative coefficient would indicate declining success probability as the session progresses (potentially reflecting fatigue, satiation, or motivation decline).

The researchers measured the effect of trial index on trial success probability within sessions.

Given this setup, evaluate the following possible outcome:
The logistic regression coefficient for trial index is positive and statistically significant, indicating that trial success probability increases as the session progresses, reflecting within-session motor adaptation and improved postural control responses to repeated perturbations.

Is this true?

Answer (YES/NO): NO